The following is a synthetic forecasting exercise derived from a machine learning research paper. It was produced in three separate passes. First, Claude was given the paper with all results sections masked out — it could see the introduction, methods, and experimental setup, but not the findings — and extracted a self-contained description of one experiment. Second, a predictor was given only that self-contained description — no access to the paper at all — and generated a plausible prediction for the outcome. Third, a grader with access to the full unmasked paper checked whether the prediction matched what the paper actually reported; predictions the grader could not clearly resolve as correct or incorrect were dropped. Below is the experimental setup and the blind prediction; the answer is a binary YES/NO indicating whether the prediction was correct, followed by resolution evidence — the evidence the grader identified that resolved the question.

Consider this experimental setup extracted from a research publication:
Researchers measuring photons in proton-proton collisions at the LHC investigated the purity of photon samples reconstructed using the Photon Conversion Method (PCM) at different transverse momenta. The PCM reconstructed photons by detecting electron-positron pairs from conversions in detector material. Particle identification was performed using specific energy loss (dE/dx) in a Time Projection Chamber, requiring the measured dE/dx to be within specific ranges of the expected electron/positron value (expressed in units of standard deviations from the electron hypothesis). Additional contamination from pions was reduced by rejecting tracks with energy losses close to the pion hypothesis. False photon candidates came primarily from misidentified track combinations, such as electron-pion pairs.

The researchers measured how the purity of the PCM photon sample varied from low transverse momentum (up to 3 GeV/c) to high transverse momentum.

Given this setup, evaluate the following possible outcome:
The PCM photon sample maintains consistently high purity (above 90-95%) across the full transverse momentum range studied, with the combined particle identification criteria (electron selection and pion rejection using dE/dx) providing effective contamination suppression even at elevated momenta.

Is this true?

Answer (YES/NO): YES